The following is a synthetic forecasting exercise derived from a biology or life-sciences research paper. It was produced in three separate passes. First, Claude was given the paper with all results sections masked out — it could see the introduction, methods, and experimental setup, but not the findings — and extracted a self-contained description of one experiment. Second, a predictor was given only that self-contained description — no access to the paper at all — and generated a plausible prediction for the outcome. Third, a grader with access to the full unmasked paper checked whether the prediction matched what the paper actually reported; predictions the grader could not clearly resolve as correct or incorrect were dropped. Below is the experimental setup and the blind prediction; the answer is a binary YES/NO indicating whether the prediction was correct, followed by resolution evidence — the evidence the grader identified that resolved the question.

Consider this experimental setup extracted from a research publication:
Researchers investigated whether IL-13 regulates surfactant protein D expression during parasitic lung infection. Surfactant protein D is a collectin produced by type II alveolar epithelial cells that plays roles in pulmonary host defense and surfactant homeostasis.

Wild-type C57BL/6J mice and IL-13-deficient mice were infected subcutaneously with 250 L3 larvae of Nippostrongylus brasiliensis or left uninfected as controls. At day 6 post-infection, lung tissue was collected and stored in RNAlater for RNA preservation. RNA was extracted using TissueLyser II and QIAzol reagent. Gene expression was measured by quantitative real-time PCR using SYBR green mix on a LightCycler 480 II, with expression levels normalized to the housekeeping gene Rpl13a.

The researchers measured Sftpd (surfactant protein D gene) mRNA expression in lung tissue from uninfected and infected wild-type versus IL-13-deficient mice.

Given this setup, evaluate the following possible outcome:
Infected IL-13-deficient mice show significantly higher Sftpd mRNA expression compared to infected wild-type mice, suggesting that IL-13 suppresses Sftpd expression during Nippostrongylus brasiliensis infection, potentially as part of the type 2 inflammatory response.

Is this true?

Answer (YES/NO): NO